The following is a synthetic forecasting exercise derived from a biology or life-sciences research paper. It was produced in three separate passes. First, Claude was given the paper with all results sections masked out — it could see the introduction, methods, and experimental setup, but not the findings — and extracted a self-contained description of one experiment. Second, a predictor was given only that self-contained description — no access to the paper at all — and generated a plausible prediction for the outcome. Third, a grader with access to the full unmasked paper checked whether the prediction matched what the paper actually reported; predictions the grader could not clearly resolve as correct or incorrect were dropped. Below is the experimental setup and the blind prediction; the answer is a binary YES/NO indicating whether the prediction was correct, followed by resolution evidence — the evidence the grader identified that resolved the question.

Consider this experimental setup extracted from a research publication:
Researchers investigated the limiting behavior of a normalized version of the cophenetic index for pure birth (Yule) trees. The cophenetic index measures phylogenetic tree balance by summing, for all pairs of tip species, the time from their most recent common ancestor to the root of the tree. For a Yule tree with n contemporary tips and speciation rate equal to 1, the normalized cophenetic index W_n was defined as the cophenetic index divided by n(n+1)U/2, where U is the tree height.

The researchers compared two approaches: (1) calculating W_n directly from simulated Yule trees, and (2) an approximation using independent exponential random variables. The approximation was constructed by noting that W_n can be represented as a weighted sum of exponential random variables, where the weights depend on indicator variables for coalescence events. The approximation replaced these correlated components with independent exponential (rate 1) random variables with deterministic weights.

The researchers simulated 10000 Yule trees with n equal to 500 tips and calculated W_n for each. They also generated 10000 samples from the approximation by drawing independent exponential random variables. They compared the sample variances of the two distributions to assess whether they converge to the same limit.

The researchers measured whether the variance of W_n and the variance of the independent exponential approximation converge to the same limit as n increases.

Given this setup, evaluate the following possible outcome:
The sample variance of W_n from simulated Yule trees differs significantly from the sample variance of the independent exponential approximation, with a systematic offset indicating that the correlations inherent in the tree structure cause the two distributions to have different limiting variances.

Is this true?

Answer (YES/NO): YES